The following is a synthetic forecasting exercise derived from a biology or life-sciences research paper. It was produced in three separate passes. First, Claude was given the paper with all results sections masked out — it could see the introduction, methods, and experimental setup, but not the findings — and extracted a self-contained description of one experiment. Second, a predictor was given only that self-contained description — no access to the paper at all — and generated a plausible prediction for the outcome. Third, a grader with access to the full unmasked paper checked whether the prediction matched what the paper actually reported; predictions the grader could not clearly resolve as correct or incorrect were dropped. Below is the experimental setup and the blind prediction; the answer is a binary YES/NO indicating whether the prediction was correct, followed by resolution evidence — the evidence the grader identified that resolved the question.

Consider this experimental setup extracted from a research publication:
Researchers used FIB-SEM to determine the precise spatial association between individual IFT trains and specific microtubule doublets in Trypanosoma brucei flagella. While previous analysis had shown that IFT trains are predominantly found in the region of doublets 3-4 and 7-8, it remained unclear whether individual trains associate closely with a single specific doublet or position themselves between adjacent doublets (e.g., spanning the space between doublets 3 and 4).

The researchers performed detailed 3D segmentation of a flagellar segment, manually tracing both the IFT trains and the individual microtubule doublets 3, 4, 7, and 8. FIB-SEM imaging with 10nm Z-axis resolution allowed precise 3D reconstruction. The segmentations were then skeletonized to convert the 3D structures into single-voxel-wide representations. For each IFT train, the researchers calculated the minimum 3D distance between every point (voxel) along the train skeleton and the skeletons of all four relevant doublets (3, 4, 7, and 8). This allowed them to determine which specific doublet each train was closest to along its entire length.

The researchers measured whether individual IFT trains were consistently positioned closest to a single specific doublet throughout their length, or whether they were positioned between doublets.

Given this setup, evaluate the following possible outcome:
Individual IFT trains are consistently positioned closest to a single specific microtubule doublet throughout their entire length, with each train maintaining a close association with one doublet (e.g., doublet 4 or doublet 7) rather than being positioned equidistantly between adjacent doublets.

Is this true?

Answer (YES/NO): YES